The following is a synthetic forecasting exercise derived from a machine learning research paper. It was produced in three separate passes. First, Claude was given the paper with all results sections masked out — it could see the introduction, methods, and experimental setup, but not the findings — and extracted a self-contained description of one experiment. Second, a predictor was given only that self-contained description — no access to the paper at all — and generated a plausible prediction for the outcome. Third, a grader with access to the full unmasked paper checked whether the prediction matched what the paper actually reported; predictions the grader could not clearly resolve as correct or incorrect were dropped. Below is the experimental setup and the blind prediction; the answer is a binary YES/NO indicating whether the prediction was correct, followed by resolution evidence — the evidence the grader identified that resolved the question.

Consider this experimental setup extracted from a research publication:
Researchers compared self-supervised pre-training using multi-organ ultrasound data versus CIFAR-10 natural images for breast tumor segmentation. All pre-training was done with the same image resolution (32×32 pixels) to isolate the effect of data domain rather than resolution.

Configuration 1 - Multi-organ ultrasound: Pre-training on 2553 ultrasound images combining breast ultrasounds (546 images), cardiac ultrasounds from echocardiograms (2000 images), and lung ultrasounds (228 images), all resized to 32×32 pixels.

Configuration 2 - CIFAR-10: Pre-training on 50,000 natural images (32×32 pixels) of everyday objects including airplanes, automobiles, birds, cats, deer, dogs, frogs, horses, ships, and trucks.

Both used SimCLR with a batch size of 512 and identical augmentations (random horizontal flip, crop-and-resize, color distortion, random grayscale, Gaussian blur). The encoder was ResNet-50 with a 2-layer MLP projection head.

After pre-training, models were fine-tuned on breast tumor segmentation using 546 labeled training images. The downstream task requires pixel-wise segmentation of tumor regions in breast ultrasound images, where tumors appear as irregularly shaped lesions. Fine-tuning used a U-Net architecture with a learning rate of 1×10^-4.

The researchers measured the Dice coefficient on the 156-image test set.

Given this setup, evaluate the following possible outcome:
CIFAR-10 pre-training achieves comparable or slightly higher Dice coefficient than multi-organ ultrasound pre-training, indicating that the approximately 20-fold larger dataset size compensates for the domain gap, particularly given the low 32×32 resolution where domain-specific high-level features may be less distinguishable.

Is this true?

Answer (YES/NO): YES